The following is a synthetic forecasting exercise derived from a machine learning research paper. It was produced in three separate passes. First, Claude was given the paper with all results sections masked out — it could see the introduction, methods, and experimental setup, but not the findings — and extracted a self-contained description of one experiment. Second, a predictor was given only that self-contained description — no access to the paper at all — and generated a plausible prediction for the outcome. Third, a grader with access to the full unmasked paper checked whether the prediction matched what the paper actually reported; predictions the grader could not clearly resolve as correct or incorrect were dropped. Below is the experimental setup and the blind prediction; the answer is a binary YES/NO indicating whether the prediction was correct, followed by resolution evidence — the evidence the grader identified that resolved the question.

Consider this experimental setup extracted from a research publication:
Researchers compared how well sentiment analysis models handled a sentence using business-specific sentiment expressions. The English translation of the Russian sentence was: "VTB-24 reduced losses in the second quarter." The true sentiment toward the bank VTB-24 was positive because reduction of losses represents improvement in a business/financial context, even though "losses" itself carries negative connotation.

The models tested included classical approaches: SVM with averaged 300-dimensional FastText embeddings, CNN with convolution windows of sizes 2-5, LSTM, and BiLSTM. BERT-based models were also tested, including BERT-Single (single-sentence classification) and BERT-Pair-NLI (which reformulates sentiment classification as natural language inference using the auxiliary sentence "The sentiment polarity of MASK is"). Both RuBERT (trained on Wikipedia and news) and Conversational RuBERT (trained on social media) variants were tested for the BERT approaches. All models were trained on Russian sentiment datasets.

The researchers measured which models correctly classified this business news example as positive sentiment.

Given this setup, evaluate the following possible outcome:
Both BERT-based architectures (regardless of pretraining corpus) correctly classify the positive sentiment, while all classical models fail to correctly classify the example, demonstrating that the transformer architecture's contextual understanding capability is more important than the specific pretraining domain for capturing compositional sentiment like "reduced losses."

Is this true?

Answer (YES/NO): NO